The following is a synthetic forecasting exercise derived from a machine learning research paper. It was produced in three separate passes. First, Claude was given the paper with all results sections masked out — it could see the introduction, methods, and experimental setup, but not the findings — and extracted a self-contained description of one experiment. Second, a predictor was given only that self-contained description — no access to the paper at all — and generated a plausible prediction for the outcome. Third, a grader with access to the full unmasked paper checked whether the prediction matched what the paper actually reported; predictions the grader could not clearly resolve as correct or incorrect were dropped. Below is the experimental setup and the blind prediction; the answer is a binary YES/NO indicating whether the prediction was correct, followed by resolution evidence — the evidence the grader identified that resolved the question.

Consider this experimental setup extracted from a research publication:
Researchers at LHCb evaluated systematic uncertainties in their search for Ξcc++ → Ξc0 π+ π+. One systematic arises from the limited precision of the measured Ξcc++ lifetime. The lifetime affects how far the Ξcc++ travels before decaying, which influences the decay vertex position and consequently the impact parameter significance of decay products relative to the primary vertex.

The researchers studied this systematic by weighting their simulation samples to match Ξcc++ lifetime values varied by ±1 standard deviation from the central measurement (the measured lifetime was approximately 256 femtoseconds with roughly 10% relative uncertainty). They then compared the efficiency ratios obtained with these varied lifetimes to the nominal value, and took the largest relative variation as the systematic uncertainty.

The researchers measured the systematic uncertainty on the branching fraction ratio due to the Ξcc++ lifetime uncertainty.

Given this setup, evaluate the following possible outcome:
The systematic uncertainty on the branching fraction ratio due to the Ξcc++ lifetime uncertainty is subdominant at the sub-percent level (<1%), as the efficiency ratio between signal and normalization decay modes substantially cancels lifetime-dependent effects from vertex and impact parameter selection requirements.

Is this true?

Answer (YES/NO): NO